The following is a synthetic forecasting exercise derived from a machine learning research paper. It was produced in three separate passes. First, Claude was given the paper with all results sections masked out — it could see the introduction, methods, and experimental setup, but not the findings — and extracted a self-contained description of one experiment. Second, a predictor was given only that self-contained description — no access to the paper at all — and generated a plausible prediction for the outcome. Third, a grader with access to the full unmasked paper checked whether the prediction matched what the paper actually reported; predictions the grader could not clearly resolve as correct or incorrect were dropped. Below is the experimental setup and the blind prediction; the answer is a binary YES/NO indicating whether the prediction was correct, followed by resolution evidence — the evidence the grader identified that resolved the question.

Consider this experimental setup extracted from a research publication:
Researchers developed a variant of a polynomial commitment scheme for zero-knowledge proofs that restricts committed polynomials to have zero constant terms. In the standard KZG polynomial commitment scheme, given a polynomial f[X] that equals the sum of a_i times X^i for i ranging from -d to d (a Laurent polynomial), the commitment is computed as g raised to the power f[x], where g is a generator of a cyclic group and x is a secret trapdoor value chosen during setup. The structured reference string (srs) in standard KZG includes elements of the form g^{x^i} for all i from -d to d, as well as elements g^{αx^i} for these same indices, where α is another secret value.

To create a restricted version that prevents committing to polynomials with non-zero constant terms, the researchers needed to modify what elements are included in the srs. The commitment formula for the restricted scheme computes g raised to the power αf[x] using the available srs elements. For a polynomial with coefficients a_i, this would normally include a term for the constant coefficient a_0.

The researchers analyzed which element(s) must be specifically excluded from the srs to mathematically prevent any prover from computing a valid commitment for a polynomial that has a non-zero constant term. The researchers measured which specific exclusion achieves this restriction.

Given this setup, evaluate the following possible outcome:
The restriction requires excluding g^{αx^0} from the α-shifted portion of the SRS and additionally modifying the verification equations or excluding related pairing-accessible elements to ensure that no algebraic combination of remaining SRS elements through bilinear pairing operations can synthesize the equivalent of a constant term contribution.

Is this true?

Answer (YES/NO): NO